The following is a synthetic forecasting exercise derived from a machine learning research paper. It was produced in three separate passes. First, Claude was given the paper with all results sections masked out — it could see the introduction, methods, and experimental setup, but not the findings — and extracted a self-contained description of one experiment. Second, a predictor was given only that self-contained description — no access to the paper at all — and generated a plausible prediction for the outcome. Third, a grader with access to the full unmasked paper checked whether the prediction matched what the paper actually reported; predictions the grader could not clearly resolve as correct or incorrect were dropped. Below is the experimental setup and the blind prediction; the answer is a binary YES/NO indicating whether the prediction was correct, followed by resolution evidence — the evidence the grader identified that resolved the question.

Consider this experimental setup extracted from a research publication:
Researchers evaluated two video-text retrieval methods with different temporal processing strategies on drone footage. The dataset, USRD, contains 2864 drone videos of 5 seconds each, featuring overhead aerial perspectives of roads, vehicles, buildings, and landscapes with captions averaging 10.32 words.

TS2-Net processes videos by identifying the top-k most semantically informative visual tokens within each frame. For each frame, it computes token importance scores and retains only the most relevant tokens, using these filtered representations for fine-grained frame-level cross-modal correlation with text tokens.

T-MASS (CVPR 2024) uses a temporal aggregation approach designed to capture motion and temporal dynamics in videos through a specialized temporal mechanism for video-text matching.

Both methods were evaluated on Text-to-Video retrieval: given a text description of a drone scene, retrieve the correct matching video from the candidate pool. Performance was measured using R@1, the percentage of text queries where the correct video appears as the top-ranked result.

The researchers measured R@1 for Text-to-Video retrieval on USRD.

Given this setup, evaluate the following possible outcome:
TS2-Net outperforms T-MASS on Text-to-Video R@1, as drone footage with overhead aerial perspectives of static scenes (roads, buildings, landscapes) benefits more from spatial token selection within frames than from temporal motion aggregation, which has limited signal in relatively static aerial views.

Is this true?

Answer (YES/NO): YES